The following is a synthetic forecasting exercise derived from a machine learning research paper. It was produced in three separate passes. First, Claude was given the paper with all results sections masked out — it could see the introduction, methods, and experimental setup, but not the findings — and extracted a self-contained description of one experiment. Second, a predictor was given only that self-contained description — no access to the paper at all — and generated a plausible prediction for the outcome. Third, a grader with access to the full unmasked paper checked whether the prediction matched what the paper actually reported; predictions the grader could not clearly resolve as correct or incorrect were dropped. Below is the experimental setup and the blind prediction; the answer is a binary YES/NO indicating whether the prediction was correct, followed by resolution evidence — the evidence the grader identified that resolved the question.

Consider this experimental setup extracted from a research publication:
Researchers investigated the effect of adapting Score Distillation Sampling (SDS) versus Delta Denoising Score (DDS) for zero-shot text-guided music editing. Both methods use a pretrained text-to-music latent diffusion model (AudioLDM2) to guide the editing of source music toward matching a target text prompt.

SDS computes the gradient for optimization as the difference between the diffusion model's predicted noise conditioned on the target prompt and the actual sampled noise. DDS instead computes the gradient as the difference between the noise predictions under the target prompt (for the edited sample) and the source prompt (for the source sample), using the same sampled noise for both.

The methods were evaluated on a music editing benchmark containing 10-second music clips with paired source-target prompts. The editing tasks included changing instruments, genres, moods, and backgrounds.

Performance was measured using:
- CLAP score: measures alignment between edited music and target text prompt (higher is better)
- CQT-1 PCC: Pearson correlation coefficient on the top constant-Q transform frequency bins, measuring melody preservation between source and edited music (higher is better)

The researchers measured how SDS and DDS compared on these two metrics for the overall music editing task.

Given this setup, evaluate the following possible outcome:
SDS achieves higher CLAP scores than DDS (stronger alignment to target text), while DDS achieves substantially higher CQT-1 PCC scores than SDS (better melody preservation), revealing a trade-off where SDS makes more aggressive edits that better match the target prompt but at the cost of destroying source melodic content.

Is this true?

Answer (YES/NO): YES